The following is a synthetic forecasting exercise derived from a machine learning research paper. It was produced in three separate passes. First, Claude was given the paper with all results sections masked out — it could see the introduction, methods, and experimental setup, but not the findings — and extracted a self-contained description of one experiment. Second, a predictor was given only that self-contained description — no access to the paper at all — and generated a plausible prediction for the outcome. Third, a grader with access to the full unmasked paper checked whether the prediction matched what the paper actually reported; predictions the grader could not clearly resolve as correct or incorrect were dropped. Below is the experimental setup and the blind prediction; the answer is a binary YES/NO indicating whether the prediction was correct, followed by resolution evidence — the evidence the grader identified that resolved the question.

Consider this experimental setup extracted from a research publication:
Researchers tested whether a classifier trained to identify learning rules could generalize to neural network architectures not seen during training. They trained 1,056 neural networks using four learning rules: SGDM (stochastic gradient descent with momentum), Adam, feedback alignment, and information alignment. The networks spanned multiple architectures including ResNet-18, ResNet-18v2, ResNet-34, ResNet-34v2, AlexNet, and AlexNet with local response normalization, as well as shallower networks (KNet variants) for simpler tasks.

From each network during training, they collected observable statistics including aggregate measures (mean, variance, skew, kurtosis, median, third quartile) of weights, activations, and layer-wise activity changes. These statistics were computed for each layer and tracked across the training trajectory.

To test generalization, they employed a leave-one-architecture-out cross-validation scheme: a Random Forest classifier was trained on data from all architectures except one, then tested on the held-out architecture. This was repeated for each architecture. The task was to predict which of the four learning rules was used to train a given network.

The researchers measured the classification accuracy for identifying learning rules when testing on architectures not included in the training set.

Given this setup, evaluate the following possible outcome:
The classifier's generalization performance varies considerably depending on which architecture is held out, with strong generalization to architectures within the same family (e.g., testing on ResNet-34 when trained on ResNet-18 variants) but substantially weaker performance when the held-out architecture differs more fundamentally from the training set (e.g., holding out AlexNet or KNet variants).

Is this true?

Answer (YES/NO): NO